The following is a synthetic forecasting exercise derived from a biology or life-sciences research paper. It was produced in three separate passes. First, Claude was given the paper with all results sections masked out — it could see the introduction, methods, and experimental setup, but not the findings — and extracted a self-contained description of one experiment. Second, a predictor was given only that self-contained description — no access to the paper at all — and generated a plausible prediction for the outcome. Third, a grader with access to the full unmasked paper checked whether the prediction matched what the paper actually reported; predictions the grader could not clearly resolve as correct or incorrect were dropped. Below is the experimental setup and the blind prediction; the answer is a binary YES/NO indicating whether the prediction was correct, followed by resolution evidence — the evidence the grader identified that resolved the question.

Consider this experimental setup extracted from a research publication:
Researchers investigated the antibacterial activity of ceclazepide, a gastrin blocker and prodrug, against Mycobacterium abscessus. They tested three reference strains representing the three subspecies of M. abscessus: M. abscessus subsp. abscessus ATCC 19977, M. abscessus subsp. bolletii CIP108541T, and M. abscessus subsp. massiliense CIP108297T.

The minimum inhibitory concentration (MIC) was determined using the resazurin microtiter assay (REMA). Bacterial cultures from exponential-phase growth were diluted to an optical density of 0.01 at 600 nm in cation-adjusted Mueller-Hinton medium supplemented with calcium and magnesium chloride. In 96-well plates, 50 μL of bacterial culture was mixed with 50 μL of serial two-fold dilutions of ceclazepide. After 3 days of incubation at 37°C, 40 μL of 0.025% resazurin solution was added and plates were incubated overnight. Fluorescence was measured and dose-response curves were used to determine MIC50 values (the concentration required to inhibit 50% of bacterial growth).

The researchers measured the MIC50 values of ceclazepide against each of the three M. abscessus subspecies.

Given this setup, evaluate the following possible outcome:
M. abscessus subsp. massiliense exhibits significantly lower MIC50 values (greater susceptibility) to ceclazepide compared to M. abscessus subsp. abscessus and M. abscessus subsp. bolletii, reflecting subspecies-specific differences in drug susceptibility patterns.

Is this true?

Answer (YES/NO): YES